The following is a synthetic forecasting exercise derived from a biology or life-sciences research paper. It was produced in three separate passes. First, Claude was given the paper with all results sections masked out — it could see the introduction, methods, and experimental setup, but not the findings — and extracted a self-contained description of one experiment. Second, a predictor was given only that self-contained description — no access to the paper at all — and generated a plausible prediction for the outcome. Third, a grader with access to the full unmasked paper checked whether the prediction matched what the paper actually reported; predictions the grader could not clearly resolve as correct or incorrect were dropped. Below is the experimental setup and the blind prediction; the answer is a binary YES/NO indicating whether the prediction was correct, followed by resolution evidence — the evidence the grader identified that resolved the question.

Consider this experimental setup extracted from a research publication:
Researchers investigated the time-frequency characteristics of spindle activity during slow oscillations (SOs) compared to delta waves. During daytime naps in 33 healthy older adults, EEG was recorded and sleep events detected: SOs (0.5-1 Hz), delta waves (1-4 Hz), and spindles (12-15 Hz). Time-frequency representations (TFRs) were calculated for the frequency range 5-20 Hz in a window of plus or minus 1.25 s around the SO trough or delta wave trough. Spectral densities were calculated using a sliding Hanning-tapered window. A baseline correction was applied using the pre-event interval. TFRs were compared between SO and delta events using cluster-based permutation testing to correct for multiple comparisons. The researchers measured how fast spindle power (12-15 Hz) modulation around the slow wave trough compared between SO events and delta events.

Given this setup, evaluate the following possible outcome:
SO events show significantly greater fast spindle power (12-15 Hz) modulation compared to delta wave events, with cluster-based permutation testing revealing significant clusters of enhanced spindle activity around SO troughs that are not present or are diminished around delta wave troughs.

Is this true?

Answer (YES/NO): NO